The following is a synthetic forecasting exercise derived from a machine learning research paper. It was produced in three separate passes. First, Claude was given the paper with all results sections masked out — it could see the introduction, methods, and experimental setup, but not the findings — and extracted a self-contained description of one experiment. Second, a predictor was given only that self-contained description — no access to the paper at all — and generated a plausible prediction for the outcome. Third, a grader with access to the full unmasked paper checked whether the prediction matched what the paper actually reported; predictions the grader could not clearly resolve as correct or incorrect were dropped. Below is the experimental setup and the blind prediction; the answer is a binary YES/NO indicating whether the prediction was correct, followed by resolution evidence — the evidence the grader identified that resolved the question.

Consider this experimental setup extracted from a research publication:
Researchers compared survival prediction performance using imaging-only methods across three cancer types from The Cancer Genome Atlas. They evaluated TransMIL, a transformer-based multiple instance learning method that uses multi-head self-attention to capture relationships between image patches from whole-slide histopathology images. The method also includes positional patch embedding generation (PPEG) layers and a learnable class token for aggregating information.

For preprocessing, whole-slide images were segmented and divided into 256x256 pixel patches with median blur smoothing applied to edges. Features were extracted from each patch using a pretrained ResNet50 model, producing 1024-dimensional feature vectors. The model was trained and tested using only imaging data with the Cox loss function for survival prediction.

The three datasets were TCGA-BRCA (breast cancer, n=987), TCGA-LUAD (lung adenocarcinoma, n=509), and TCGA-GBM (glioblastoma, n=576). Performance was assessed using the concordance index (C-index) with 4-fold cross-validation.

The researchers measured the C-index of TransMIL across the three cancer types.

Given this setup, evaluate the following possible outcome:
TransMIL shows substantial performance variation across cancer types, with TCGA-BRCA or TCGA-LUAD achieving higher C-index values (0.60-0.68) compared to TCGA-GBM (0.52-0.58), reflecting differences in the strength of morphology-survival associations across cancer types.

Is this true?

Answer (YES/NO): NO